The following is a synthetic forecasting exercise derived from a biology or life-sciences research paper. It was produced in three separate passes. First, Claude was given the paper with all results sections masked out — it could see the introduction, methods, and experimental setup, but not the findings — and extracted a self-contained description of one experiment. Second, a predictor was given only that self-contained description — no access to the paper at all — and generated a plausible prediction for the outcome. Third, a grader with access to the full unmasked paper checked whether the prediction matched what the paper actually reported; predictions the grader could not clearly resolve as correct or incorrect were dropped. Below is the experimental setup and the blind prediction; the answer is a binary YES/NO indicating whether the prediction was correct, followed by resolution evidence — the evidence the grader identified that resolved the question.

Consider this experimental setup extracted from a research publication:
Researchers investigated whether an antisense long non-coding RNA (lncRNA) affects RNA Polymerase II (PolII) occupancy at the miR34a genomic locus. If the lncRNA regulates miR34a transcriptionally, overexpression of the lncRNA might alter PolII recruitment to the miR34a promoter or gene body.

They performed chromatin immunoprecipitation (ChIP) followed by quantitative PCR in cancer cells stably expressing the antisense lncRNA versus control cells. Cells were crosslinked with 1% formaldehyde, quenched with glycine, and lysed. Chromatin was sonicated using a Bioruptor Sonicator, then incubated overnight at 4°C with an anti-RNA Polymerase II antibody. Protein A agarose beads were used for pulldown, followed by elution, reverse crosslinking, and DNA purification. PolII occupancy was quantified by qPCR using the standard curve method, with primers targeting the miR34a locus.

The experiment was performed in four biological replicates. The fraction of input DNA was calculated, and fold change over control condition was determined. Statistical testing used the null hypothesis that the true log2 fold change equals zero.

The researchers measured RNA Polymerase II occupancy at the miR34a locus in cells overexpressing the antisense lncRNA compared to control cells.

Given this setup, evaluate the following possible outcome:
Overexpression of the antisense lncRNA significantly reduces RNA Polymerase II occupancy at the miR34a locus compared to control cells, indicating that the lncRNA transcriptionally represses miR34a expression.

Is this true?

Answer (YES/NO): NO